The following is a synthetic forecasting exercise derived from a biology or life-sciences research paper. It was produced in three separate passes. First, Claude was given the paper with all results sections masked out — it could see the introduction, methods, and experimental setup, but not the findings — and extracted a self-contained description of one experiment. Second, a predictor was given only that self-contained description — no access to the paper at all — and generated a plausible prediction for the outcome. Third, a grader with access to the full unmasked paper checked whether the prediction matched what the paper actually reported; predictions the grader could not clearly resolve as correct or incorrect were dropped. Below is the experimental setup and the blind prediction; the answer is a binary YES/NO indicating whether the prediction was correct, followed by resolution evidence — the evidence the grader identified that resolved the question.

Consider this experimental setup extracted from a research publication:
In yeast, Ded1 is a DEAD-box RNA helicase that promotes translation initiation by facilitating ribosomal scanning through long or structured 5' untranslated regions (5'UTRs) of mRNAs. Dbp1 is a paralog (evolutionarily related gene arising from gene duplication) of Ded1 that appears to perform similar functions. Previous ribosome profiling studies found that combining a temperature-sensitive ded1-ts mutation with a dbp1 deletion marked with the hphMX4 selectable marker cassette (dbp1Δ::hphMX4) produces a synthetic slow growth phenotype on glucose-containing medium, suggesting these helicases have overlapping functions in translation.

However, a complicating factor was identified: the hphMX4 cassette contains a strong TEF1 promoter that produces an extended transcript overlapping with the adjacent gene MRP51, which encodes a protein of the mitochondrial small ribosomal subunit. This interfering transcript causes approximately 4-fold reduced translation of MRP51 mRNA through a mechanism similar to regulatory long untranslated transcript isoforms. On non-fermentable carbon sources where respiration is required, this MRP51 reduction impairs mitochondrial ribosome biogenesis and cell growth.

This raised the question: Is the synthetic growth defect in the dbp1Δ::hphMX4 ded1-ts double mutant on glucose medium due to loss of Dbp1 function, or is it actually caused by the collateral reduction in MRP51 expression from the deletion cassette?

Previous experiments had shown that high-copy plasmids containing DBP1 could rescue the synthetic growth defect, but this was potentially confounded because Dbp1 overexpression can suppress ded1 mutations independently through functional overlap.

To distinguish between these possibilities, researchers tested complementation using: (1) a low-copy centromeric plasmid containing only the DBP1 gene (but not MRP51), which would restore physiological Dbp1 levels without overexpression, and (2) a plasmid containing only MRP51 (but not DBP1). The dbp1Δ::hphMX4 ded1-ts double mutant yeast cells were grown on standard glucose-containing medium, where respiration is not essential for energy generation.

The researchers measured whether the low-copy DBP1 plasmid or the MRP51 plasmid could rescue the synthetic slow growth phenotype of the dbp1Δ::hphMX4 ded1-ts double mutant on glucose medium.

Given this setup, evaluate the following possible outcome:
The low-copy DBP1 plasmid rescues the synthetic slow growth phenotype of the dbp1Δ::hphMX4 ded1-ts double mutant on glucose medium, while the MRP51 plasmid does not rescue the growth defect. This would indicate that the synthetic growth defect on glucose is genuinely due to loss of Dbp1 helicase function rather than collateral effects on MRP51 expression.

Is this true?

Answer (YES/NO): YES